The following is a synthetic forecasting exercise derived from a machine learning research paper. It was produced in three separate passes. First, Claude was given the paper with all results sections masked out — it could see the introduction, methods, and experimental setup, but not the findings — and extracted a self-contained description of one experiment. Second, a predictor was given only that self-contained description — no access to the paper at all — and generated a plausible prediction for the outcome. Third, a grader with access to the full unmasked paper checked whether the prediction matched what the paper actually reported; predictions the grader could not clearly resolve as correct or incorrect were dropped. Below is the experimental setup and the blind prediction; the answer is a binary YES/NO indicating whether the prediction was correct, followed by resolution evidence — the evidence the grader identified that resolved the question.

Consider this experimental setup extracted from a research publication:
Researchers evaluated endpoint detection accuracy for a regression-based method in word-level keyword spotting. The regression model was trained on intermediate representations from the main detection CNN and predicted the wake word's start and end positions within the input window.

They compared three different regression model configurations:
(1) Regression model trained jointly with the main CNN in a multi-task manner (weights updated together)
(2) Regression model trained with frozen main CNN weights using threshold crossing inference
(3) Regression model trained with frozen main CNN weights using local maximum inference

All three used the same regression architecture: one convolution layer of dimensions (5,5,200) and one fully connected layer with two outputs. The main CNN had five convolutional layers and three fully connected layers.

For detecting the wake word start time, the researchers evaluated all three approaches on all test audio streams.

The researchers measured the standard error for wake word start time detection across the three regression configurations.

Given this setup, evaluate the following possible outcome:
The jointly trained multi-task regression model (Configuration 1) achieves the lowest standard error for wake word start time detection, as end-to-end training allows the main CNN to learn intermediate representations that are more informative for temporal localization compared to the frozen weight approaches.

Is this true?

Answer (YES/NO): NO